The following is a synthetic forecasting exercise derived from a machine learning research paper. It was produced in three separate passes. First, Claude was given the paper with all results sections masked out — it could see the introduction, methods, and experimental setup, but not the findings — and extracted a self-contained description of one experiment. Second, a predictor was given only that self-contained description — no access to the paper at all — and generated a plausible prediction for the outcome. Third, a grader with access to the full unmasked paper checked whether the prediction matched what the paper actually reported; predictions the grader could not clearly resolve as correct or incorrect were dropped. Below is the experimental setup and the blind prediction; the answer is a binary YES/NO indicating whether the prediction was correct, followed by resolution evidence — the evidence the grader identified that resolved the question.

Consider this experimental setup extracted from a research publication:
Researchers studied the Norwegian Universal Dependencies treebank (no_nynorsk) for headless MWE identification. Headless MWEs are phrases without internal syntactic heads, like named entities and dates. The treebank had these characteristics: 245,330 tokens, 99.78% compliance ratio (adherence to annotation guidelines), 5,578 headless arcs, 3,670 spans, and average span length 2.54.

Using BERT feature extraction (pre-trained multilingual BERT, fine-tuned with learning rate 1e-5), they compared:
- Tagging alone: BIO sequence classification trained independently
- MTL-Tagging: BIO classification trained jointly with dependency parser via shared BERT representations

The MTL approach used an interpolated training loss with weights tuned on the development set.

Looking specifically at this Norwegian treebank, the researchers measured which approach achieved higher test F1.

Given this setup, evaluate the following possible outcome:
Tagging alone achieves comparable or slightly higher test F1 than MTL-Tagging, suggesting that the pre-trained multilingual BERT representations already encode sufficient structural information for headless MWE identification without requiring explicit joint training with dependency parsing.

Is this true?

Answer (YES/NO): YES